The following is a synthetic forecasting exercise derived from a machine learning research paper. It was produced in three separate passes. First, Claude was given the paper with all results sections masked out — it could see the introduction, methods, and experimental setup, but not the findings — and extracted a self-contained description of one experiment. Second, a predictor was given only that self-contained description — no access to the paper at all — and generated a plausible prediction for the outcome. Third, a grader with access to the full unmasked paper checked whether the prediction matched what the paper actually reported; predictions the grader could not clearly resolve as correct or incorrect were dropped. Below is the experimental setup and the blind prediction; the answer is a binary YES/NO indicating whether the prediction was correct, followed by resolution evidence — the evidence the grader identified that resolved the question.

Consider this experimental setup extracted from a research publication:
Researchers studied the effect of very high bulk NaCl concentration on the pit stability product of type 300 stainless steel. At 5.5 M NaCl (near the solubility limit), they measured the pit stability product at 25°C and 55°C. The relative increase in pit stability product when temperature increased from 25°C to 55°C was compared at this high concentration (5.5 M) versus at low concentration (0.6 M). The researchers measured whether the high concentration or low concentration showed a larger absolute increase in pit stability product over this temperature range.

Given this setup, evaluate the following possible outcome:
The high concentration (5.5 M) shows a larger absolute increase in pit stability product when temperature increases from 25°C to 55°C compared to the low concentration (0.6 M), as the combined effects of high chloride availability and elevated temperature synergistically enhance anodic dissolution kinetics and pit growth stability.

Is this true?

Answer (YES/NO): NO